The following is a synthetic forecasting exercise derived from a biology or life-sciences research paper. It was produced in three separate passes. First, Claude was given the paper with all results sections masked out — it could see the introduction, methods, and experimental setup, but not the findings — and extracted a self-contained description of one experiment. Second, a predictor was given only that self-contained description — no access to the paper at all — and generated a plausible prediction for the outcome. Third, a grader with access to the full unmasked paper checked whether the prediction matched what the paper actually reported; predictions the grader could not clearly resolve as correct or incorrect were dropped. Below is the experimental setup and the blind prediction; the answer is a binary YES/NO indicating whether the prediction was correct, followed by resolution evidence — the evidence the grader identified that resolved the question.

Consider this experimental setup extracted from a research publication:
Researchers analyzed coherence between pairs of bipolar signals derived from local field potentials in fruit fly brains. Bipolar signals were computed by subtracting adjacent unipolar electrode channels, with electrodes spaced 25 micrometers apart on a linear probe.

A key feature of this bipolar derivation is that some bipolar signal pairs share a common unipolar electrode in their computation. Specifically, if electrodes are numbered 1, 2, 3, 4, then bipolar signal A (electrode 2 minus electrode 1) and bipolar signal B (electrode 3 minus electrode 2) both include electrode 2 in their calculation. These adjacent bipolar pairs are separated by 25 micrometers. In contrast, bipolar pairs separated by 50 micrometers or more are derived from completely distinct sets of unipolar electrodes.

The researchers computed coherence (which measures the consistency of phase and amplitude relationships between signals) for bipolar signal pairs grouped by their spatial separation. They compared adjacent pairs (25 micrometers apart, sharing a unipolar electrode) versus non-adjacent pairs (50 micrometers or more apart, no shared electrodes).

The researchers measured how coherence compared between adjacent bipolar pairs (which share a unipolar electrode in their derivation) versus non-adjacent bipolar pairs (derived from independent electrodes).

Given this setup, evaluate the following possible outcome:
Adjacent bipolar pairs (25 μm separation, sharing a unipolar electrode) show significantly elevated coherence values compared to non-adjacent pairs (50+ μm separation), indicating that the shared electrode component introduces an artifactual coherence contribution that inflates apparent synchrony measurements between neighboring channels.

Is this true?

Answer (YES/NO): YES